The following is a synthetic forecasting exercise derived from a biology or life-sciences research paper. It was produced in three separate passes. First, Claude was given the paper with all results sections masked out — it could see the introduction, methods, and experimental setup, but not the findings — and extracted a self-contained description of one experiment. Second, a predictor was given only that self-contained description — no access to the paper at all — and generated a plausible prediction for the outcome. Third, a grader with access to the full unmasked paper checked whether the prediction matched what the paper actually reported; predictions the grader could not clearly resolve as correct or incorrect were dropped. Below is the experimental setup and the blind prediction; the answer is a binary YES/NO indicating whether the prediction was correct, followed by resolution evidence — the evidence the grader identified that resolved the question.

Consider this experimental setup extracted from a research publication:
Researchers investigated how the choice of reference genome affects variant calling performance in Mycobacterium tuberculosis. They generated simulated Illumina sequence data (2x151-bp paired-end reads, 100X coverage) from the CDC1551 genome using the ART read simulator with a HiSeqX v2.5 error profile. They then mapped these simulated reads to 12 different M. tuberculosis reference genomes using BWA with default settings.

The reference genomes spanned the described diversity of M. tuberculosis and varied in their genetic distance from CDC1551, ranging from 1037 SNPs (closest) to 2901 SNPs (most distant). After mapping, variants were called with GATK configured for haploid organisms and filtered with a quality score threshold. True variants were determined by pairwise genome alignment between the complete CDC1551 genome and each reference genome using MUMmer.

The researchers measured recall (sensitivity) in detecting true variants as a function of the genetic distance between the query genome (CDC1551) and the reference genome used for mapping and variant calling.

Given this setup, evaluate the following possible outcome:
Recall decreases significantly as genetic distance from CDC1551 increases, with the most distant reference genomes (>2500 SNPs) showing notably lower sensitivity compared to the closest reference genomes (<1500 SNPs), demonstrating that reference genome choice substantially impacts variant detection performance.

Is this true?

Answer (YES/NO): NO